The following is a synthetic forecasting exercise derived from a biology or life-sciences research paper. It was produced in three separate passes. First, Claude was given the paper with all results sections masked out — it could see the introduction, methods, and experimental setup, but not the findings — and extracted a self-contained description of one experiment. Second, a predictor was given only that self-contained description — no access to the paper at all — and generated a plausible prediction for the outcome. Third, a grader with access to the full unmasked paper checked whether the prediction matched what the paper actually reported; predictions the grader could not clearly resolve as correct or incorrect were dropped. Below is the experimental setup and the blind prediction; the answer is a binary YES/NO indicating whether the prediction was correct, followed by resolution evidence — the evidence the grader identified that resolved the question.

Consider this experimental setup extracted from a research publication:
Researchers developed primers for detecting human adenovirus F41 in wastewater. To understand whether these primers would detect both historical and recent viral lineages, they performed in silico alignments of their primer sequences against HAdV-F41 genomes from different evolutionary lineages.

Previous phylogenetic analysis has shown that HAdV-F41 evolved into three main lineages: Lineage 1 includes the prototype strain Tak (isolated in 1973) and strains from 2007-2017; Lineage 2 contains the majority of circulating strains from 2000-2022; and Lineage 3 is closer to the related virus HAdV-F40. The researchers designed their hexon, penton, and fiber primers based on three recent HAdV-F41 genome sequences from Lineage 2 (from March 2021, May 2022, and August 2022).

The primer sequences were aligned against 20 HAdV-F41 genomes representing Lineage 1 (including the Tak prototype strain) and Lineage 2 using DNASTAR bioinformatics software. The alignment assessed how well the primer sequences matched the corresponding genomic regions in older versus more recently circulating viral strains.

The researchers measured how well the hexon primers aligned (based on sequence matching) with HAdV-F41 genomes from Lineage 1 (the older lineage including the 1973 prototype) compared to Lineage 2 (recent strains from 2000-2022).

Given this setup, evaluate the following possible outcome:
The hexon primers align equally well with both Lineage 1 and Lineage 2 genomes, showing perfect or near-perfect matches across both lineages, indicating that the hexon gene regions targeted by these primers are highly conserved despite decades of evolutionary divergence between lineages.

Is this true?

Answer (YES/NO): NO